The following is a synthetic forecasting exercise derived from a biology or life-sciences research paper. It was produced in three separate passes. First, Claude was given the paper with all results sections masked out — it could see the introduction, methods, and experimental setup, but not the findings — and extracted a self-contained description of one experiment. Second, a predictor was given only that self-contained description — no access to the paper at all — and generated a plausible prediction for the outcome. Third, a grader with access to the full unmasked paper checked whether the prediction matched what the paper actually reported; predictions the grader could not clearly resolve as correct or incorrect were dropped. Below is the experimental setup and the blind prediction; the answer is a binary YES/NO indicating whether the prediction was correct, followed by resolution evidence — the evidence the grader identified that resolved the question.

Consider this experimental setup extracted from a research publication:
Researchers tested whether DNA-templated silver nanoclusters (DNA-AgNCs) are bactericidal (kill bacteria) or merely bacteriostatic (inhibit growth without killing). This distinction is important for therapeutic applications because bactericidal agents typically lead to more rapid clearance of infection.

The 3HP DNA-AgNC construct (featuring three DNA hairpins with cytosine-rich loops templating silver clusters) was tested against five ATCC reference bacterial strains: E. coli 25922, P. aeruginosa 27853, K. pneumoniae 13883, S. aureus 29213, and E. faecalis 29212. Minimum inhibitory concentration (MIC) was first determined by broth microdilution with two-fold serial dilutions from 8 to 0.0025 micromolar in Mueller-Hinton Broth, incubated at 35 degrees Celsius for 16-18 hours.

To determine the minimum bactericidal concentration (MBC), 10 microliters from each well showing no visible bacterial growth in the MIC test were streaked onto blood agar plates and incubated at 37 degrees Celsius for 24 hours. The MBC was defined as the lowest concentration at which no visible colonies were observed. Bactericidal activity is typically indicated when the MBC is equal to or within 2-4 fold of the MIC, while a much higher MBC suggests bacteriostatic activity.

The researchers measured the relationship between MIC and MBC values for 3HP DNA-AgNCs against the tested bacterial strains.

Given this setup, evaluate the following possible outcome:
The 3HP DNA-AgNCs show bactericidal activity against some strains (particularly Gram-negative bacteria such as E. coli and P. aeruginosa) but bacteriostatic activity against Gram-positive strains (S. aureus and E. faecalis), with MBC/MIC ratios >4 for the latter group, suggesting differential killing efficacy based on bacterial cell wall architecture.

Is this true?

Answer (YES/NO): NO